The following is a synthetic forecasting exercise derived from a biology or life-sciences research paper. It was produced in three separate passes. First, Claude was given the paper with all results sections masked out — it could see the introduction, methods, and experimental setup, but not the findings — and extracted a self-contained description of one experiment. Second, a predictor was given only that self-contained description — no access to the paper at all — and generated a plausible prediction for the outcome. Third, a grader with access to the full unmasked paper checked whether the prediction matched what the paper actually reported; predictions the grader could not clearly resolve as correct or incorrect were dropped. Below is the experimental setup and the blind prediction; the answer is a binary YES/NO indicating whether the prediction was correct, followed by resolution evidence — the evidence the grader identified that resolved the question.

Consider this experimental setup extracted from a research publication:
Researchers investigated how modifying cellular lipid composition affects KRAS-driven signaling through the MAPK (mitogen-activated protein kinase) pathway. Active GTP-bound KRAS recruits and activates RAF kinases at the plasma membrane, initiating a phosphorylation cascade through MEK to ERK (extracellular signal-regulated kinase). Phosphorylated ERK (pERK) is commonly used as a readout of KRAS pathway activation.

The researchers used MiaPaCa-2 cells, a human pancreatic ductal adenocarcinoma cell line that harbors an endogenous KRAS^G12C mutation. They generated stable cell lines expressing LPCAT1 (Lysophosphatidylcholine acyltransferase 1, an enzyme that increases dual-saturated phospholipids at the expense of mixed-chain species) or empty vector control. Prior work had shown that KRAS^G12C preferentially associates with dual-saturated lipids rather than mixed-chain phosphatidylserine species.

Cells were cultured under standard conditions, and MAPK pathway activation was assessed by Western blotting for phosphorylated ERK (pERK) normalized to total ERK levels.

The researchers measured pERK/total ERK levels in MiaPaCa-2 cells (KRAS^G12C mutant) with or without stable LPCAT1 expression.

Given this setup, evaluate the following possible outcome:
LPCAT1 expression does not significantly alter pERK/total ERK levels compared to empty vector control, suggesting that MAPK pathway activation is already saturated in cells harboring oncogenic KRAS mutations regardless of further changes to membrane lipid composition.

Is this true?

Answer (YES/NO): NO